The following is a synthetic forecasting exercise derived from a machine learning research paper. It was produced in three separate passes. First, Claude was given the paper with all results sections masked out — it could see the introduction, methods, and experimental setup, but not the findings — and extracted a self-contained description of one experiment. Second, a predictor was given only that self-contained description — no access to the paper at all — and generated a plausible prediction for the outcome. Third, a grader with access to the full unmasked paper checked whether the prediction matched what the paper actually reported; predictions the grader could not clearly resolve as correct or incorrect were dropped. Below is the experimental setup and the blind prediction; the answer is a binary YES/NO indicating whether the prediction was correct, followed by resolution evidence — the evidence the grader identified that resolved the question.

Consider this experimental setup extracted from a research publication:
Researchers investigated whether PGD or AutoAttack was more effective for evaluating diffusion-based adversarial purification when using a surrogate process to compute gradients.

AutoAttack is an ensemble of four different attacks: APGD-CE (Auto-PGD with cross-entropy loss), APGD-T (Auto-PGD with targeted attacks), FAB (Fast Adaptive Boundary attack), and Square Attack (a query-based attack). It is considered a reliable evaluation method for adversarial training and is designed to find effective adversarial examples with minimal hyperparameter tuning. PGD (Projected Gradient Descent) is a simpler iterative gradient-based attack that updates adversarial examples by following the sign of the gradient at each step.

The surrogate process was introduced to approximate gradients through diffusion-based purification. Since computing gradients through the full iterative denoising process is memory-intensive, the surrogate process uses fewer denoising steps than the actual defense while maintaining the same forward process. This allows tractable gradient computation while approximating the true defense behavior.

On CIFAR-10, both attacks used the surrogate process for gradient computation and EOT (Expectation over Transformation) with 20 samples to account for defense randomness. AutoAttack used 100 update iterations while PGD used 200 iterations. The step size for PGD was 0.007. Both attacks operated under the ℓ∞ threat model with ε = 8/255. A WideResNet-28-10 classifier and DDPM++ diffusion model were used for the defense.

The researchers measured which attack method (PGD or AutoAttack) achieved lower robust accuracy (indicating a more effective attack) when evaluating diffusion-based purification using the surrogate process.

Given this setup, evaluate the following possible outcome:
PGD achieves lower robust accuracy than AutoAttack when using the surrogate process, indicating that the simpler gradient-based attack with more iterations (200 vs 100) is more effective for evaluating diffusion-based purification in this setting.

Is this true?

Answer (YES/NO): YES